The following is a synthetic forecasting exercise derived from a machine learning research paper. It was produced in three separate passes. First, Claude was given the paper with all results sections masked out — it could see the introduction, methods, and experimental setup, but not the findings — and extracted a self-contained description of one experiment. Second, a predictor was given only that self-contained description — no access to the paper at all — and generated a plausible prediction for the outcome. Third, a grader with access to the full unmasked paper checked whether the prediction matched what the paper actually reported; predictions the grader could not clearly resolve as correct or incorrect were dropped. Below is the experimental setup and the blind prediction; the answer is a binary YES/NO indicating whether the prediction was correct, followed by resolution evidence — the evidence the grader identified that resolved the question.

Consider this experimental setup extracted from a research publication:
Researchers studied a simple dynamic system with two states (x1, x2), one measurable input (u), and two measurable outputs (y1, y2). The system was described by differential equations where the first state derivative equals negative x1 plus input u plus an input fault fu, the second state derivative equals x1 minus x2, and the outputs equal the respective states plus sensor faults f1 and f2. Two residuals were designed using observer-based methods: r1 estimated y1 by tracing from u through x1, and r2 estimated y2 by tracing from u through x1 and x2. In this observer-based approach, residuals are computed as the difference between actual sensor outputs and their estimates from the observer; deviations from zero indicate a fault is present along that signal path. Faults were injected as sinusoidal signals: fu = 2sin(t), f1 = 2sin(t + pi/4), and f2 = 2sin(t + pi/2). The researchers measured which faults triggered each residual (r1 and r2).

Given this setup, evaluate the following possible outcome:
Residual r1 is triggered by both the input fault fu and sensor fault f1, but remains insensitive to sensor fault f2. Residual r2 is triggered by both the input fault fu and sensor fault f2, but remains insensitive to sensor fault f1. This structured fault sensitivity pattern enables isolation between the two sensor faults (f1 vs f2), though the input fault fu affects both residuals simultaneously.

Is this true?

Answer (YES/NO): YES